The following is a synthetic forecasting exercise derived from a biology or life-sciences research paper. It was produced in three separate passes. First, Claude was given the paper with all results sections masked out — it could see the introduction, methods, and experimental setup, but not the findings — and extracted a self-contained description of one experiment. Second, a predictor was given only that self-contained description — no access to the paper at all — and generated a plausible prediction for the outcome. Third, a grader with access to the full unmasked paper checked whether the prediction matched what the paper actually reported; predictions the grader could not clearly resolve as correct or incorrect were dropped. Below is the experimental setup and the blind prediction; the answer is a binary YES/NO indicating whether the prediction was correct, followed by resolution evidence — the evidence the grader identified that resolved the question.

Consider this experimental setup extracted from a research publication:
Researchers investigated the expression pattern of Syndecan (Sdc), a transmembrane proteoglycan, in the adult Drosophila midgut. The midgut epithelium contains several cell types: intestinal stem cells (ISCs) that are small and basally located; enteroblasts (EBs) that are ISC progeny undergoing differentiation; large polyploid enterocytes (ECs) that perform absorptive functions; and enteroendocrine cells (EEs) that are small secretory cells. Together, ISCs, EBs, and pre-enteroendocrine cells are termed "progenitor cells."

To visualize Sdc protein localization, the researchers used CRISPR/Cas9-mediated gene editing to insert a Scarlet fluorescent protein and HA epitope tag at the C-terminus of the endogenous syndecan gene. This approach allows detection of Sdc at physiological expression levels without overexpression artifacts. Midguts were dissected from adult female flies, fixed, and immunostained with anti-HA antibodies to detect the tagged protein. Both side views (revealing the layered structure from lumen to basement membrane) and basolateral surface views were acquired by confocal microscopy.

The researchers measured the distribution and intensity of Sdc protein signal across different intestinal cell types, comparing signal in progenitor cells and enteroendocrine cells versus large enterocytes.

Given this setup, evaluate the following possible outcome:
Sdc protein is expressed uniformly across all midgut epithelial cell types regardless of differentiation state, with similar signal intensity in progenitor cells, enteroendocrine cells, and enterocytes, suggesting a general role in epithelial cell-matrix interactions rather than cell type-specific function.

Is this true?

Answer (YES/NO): NO